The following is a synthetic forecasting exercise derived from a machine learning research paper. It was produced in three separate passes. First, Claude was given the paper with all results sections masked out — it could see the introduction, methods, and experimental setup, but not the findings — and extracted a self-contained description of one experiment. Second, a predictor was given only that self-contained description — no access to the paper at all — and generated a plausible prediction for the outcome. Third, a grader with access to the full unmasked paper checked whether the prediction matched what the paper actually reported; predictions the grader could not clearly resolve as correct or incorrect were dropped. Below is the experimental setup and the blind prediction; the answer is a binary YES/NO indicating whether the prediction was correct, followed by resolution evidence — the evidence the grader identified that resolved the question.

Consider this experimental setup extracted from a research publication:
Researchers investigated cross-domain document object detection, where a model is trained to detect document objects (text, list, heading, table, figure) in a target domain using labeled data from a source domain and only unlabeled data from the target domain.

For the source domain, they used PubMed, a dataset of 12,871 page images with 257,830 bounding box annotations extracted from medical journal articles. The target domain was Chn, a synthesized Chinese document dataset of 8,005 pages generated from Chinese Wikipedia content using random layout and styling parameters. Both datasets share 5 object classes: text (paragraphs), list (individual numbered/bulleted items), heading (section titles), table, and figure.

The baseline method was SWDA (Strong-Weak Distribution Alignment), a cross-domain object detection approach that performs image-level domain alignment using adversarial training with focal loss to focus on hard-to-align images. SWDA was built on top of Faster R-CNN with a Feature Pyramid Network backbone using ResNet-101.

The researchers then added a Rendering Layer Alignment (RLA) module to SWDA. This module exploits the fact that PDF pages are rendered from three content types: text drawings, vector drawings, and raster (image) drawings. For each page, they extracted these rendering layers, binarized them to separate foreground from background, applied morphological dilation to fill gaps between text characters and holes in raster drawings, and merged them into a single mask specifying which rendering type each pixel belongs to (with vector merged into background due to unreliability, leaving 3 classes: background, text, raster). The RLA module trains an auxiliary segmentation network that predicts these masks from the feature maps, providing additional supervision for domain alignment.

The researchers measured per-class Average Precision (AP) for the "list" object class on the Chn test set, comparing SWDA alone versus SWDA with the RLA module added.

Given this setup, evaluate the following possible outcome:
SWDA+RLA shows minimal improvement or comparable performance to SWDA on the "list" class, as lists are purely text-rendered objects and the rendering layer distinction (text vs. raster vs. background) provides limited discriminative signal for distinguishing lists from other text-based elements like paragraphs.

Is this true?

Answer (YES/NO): NO